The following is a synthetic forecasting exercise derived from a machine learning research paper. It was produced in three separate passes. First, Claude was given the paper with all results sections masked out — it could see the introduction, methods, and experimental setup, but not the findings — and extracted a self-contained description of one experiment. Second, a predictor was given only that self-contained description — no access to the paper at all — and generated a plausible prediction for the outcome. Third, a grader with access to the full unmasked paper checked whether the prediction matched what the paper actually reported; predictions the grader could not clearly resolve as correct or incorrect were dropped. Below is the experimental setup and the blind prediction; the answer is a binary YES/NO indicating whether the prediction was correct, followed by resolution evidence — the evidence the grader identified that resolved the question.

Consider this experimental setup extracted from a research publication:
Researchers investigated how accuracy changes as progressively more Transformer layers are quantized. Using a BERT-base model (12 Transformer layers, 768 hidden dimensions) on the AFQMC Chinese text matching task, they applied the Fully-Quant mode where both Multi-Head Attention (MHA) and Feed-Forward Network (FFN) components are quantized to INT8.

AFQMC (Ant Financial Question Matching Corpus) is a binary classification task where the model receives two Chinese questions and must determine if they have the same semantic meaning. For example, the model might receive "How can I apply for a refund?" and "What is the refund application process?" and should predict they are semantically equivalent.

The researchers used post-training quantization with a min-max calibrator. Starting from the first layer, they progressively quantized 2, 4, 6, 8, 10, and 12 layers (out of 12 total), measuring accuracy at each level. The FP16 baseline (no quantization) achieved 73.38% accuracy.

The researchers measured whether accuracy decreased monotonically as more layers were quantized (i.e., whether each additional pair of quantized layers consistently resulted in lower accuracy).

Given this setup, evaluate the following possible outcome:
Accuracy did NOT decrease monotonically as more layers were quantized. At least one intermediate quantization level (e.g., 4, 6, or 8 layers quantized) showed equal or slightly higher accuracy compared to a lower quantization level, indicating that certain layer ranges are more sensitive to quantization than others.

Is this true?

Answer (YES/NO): YES